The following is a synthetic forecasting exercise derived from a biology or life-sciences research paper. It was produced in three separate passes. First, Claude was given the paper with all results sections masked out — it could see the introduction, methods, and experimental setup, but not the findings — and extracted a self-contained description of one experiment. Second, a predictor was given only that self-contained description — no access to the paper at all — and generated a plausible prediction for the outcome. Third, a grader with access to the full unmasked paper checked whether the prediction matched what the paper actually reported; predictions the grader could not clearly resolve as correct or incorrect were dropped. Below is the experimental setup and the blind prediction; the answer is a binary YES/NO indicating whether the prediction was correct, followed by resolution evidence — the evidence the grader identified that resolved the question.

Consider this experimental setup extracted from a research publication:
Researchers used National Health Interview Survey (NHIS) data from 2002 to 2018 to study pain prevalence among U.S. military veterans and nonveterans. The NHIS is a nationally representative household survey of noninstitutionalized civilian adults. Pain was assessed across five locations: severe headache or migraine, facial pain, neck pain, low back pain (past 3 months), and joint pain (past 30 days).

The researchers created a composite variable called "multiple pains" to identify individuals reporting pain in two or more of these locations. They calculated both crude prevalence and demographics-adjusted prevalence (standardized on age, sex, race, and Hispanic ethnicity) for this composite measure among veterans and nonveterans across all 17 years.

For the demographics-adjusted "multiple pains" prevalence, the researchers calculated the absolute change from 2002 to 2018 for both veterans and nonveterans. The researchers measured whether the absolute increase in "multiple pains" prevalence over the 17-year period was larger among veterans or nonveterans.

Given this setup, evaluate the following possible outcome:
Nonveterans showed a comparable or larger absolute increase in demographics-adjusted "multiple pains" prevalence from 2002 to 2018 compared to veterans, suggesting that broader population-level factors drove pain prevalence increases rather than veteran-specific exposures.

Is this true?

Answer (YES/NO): NO